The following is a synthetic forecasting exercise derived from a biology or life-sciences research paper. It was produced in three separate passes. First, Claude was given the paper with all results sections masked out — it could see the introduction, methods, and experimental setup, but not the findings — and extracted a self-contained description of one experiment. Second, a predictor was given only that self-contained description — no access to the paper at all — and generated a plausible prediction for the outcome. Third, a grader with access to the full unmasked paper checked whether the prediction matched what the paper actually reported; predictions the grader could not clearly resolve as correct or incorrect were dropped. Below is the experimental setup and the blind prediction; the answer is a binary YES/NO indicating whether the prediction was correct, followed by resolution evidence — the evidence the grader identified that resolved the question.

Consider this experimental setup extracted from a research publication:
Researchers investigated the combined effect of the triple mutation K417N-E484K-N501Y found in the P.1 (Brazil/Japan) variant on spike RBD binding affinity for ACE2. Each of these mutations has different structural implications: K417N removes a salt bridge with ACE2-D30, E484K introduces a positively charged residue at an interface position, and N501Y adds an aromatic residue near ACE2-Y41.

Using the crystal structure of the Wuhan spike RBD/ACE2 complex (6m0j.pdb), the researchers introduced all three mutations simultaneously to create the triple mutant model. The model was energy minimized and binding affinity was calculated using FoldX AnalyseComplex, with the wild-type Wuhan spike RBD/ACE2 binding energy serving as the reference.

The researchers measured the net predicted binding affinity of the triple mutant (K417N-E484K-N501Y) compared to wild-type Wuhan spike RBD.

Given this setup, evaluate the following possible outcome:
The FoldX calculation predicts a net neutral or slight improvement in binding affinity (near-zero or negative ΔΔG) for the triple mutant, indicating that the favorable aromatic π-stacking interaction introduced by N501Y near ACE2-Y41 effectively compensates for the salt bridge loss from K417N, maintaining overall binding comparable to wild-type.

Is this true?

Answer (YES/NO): NO